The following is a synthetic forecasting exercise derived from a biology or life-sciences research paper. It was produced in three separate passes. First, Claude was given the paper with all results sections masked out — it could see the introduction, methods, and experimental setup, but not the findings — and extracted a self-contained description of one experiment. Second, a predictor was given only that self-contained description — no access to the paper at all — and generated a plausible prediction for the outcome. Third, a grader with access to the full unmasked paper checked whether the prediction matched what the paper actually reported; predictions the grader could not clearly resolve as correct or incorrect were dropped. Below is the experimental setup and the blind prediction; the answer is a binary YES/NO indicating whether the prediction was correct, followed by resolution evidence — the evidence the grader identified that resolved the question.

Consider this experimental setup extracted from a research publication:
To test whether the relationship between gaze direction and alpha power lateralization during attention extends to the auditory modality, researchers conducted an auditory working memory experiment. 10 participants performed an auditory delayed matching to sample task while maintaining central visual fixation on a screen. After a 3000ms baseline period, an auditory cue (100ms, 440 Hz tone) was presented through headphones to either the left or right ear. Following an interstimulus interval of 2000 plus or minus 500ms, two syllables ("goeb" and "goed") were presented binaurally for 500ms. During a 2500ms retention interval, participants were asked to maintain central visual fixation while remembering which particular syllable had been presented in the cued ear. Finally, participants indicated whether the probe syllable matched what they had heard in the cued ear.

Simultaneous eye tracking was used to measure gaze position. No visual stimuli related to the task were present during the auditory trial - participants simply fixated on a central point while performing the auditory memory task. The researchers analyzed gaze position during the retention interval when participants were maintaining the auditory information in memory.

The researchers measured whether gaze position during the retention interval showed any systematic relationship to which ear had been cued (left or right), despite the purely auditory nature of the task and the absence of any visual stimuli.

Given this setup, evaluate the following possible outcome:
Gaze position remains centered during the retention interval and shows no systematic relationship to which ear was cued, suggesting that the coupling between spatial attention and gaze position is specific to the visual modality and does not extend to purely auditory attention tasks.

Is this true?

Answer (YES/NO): NO